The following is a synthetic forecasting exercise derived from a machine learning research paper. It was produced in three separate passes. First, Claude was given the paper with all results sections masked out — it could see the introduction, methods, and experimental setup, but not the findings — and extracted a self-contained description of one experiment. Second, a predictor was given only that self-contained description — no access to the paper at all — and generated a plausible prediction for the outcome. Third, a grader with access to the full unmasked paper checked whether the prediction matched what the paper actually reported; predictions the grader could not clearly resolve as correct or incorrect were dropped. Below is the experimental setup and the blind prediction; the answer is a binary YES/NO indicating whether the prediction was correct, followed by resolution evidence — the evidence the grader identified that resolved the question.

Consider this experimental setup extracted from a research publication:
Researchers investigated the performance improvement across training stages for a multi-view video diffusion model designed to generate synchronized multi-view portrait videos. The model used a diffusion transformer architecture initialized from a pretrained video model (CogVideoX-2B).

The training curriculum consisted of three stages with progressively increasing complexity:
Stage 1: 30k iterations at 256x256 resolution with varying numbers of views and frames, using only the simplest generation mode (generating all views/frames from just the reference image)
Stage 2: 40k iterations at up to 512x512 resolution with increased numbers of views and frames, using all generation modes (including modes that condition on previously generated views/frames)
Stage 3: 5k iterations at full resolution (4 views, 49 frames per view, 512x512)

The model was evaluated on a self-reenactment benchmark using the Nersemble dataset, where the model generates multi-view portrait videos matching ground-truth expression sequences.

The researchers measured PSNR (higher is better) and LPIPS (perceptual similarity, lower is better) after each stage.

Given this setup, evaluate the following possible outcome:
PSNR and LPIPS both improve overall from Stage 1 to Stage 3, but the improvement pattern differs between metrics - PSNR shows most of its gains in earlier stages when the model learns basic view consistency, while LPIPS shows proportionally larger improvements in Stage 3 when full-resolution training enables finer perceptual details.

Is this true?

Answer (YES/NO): NO